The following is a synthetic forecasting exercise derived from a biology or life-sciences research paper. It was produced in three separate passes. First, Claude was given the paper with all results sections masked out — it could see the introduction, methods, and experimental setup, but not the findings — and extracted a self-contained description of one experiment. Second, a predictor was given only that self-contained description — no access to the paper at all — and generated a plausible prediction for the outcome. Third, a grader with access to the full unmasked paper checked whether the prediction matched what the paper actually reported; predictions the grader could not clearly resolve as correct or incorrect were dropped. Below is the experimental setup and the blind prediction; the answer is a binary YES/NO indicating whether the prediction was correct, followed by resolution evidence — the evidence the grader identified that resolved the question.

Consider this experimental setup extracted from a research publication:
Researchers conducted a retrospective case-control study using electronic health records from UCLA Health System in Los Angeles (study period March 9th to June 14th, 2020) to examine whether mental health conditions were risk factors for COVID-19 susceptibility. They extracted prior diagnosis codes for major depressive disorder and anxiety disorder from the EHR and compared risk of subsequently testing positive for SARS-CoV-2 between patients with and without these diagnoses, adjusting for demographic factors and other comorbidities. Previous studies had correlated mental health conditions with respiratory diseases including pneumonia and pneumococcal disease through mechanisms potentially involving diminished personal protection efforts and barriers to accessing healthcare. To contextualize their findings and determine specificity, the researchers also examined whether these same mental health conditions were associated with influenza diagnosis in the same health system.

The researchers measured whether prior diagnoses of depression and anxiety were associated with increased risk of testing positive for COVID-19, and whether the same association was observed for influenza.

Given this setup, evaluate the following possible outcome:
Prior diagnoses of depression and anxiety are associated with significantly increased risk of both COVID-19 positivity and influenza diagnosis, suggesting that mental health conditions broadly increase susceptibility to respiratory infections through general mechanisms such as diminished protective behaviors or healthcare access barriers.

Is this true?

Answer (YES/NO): YES